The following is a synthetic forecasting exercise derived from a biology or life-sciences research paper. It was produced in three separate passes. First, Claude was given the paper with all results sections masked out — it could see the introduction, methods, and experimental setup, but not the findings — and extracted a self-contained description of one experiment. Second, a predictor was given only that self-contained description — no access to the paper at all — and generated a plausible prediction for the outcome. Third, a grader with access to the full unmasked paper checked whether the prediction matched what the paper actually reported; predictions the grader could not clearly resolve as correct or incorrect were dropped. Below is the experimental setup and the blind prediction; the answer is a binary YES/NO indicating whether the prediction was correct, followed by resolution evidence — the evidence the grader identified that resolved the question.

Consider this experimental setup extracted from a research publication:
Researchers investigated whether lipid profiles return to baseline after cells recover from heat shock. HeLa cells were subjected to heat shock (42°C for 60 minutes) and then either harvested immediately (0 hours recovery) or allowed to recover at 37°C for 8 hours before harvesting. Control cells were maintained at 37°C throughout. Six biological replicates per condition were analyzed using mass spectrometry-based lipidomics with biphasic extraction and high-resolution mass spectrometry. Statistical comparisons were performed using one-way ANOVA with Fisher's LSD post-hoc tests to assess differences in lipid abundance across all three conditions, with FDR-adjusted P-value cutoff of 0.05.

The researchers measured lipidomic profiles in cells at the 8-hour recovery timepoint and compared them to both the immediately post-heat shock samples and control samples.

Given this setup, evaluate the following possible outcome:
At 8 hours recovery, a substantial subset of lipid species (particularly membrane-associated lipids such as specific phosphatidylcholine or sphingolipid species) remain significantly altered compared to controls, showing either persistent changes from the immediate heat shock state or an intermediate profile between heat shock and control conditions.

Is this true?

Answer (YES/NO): YES